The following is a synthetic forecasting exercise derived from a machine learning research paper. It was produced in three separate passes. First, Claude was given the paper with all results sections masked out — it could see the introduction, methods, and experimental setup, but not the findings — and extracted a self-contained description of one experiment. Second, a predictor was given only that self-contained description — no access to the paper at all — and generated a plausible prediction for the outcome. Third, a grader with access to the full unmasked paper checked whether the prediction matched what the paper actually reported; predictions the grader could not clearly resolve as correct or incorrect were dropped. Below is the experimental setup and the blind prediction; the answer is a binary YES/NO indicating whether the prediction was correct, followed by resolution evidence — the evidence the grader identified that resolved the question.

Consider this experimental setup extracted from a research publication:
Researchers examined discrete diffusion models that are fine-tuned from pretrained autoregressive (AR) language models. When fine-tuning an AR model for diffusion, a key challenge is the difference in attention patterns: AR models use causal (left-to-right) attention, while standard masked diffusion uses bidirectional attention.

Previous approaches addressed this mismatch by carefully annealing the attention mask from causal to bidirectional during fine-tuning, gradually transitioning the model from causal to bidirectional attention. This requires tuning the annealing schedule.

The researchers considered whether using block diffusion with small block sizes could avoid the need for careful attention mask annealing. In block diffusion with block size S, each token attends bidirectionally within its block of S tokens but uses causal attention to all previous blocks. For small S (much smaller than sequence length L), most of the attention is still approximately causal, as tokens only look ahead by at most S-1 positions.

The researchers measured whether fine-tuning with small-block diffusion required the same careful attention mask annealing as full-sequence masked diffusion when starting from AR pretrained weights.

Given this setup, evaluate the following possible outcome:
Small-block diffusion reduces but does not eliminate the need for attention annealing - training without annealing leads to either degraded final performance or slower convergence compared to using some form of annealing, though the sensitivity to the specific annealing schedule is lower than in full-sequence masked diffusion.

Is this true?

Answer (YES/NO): NO